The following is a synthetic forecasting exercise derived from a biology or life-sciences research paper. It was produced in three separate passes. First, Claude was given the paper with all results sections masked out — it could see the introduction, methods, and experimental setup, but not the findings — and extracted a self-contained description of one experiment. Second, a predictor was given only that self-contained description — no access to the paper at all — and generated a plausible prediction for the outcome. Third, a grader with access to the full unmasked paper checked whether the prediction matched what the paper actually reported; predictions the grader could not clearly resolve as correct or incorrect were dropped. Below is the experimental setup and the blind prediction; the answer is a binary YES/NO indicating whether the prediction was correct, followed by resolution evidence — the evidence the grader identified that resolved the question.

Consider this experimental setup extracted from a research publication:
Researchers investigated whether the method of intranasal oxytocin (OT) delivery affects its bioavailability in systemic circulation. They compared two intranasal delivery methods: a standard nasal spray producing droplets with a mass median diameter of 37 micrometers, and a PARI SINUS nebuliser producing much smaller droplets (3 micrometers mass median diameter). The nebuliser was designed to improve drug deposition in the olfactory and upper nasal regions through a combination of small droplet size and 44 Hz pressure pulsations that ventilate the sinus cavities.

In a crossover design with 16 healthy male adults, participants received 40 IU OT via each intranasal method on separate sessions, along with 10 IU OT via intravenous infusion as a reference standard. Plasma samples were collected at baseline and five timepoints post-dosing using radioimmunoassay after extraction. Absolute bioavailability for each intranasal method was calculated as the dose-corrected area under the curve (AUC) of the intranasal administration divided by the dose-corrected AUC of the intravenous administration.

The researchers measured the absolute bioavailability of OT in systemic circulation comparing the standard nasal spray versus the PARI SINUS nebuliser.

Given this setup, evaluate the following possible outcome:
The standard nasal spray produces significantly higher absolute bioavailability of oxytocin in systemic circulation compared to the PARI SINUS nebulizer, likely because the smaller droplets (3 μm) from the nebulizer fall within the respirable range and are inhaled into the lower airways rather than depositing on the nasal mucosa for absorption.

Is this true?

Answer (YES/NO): NO